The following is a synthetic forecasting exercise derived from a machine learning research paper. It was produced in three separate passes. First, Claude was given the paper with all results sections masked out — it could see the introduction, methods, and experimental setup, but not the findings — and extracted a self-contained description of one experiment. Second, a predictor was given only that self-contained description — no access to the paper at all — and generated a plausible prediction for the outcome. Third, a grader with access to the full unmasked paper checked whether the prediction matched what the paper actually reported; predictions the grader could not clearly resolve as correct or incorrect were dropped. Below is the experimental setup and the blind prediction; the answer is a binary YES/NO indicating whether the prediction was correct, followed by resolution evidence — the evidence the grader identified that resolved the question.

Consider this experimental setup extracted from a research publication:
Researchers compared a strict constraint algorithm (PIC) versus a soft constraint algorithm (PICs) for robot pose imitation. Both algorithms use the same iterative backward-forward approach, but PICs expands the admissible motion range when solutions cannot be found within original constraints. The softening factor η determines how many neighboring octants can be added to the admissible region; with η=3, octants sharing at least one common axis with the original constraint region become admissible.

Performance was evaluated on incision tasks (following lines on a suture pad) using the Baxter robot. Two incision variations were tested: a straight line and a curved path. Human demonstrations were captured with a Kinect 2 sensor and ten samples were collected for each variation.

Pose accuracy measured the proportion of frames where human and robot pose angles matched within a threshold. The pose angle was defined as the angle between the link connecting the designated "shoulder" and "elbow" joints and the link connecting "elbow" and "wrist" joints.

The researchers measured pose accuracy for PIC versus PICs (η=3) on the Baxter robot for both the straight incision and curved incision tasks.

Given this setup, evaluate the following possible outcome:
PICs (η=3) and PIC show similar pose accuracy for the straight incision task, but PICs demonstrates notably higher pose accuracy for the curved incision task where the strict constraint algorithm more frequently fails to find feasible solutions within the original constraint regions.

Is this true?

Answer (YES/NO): NO